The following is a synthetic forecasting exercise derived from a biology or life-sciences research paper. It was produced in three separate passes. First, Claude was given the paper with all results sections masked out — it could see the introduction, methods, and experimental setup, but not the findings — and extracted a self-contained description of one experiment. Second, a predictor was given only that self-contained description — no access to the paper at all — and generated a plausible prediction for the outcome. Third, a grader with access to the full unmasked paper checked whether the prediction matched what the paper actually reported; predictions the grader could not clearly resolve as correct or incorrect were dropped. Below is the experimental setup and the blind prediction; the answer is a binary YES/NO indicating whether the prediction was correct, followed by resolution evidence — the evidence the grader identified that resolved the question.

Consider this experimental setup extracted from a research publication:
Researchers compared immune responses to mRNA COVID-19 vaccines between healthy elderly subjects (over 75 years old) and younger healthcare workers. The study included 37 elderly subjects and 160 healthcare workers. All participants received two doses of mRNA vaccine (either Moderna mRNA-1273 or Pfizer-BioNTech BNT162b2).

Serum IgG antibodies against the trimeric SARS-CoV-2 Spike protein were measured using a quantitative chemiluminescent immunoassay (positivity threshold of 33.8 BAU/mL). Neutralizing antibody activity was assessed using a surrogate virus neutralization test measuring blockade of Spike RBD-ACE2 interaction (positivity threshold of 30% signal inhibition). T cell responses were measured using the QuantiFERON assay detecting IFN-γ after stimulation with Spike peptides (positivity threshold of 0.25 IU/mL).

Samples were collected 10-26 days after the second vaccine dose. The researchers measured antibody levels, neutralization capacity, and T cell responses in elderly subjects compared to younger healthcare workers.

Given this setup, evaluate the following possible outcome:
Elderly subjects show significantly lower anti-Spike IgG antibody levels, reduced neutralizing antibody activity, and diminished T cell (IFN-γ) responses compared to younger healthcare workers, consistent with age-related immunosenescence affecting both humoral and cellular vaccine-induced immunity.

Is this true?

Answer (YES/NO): NO